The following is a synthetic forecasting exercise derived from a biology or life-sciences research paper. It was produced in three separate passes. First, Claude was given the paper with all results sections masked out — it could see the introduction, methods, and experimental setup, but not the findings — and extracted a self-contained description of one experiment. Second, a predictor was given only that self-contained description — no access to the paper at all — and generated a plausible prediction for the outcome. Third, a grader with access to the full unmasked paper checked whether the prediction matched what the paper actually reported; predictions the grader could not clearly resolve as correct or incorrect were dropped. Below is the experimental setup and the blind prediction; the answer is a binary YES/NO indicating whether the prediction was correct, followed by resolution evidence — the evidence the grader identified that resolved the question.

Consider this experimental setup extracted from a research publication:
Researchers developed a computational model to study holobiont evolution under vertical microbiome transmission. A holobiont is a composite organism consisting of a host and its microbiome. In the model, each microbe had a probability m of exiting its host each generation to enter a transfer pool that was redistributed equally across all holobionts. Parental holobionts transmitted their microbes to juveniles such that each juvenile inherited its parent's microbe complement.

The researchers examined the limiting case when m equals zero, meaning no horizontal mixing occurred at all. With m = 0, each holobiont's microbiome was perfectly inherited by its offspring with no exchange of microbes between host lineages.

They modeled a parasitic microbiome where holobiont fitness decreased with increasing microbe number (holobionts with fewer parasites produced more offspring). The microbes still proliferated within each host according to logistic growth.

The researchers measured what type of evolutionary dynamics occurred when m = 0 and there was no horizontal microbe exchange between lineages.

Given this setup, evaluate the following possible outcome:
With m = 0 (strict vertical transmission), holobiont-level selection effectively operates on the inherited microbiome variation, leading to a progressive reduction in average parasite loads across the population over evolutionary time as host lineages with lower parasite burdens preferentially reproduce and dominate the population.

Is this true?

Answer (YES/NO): NO